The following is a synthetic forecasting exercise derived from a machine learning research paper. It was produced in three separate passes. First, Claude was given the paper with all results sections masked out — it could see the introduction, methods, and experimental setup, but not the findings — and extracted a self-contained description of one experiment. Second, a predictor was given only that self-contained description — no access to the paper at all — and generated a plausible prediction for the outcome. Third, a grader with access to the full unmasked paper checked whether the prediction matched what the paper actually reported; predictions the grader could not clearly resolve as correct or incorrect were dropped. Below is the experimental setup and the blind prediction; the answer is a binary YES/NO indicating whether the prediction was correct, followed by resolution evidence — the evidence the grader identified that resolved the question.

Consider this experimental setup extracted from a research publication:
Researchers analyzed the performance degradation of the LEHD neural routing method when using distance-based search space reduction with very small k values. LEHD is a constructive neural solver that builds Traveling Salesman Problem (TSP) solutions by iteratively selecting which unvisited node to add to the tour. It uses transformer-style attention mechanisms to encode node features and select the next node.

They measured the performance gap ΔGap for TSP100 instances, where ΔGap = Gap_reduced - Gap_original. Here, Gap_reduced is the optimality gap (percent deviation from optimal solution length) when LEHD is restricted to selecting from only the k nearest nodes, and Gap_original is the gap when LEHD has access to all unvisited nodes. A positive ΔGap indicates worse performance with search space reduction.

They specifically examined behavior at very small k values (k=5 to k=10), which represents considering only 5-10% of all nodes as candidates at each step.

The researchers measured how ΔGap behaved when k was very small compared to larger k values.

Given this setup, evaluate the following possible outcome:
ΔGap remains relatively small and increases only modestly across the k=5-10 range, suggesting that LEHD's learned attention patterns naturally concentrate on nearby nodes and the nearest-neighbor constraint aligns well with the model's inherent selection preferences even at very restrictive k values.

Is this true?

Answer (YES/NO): NO